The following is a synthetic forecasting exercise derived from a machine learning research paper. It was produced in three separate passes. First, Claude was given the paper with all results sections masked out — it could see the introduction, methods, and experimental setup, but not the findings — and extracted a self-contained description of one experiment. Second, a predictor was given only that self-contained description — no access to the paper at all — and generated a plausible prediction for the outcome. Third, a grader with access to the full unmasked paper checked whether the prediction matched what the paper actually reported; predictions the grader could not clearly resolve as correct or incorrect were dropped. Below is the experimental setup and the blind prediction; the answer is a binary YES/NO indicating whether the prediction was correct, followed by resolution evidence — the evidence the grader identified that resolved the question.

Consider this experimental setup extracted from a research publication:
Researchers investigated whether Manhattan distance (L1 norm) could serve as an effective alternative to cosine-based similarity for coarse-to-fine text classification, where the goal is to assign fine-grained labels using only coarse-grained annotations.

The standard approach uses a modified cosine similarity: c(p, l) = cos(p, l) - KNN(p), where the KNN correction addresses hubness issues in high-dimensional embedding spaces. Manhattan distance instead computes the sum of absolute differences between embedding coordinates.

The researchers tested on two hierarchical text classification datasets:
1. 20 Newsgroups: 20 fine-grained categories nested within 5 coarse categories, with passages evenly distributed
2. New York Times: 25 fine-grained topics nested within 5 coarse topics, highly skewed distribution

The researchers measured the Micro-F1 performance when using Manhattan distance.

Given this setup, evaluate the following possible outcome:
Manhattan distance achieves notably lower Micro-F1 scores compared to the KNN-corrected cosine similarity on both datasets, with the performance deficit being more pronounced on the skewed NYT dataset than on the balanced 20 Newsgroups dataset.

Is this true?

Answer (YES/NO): YES